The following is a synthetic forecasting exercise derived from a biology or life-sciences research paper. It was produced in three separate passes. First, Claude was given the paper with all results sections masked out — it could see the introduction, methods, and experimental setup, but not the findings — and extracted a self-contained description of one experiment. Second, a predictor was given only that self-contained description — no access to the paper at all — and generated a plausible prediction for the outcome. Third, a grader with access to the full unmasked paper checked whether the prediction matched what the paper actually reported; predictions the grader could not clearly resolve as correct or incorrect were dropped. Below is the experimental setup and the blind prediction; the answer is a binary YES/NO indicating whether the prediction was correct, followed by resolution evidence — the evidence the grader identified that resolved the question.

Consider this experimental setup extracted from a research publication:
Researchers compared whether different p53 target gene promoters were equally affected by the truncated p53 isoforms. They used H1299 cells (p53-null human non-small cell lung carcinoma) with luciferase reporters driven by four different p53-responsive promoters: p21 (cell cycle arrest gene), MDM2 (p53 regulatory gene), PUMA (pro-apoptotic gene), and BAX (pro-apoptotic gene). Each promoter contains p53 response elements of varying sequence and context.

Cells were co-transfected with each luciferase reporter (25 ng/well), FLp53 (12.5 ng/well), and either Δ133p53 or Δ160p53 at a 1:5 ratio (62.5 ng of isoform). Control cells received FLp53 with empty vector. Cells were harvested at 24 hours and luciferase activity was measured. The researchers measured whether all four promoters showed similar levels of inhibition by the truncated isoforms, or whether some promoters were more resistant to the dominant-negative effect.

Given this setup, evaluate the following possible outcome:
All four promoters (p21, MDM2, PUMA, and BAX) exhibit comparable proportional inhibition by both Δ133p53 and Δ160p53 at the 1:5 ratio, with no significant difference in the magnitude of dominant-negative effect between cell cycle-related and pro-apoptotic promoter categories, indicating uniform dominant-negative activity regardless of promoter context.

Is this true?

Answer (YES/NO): NO